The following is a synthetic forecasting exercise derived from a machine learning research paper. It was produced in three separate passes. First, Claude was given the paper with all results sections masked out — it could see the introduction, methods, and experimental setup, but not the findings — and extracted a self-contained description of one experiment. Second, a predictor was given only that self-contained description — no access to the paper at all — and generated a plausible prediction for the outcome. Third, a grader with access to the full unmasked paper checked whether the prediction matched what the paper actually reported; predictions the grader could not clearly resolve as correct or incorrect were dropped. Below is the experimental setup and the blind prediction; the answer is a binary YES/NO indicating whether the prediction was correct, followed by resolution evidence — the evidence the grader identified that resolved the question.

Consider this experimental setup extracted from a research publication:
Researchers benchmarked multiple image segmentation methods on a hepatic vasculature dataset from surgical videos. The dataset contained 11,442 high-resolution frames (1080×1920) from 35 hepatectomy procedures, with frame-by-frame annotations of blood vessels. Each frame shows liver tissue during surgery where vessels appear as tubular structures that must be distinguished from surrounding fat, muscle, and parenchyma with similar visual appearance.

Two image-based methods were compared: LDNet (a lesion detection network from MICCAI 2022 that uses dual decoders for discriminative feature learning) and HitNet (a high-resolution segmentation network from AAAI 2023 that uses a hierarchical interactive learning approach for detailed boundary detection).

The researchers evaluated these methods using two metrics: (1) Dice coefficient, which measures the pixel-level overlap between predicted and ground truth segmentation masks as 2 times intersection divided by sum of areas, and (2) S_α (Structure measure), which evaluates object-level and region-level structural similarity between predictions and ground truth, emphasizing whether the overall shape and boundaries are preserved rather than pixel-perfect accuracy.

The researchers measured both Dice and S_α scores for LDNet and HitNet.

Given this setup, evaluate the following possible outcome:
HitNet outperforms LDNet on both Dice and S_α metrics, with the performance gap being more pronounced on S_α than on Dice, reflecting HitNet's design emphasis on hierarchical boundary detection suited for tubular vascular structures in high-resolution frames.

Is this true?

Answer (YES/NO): NO